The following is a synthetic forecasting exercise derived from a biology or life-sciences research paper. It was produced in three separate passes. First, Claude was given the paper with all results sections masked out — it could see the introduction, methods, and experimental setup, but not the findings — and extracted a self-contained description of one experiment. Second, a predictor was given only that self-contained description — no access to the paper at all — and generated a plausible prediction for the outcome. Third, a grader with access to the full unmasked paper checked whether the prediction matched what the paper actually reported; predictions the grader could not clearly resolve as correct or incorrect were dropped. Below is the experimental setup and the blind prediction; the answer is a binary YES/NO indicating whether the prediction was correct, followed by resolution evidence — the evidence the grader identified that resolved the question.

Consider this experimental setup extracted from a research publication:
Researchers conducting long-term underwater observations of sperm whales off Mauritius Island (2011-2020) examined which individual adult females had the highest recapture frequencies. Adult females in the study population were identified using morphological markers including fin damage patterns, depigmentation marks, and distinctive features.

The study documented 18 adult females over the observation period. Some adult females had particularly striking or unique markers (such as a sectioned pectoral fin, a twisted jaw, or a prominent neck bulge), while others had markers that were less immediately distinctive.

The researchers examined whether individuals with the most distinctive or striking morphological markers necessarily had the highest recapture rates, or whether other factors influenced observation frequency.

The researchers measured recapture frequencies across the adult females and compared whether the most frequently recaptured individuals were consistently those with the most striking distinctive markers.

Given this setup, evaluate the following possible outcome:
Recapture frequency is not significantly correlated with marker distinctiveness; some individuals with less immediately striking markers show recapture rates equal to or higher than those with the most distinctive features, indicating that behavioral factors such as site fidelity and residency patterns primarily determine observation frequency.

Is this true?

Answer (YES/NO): NO